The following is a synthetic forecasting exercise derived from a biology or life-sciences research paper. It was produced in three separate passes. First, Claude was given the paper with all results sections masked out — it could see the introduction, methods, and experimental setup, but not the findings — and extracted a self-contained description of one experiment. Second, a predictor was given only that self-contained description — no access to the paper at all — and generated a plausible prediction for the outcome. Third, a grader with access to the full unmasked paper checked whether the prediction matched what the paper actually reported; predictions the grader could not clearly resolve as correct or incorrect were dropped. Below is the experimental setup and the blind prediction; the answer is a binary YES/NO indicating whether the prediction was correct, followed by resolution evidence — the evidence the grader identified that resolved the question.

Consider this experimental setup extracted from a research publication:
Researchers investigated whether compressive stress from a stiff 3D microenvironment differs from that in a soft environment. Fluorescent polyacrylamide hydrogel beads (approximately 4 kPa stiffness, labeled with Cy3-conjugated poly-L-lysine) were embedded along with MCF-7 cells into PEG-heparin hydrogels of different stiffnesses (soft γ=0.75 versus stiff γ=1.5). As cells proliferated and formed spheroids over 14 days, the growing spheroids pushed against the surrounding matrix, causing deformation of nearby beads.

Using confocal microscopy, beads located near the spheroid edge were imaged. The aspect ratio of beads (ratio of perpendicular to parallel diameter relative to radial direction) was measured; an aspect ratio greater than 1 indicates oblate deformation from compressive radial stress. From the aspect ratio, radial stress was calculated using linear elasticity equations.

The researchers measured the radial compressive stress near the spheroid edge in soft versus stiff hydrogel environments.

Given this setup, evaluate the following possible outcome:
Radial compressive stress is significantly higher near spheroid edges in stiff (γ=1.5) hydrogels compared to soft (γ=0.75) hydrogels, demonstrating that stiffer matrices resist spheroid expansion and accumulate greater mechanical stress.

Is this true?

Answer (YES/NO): YES